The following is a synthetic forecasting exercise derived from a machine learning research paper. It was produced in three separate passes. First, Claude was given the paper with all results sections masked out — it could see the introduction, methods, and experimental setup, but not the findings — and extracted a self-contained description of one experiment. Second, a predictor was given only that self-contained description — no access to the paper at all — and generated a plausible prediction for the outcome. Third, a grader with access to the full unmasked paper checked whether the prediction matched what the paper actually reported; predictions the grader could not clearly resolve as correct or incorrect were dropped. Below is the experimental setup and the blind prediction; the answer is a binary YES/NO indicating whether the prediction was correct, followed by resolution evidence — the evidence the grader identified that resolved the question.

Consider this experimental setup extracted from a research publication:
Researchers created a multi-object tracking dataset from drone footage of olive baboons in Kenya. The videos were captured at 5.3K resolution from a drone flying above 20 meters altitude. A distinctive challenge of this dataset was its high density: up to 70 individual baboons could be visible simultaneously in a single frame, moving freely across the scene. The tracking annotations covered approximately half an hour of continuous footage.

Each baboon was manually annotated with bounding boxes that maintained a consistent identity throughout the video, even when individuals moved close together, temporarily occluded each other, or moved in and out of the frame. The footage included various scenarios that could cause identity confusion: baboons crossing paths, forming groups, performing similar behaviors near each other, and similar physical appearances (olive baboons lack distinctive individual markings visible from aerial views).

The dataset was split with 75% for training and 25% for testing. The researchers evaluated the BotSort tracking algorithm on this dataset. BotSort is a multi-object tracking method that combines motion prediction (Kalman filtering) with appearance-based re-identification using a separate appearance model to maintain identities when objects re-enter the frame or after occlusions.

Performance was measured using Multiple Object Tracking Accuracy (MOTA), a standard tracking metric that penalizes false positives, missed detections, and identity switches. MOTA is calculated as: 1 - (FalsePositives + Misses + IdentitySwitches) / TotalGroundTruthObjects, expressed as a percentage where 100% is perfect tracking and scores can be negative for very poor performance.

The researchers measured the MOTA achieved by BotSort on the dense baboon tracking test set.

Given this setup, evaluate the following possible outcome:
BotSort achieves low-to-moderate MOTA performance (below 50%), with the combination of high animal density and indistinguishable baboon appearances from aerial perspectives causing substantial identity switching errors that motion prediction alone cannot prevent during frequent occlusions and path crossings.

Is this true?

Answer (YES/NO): NO